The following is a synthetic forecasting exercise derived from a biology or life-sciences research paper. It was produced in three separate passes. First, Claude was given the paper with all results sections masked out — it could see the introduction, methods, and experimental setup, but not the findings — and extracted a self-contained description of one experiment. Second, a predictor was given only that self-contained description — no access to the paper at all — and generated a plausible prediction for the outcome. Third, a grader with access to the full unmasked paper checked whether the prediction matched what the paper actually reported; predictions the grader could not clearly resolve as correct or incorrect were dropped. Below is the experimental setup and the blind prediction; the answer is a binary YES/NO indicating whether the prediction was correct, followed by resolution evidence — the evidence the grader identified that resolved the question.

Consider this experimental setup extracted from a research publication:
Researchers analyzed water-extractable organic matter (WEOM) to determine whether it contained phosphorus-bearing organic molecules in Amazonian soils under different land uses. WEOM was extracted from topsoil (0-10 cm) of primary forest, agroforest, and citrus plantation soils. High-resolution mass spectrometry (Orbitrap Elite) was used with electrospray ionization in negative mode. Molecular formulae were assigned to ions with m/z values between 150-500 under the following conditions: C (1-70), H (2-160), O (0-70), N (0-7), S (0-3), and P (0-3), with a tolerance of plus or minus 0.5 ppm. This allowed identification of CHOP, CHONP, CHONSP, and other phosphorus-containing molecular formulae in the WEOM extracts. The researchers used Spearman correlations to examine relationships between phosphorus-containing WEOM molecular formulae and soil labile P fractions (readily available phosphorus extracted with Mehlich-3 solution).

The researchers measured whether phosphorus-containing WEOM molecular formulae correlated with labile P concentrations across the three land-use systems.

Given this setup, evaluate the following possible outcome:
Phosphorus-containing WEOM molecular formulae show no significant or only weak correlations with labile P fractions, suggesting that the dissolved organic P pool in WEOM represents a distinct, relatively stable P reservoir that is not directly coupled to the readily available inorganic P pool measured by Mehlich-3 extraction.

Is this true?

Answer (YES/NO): YES